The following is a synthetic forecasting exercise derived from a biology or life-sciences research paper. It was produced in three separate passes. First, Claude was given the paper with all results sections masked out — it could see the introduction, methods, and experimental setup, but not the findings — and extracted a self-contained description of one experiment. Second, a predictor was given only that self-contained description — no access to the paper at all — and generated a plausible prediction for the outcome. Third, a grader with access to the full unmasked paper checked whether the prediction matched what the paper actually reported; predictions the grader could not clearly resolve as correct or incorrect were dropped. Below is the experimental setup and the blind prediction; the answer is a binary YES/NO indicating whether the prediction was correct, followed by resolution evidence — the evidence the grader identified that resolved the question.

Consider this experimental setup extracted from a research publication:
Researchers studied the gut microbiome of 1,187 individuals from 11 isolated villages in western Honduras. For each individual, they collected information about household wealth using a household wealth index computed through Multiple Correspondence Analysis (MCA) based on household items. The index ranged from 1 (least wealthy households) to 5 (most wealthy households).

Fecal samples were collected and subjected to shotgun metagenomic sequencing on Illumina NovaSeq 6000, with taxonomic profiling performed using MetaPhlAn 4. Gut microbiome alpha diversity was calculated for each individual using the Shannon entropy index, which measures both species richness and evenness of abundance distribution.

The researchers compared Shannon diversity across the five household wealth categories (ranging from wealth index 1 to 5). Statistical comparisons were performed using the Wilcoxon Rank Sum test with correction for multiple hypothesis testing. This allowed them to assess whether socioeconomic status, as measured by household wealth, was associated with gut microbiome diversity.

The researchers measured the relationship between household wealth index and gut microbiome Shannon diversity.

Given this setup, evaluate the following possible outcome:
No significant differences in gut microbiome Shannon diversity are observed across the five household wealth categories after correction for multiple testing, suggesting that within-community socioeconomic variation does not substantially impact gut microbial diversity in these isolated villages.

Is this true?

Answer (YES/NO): NO